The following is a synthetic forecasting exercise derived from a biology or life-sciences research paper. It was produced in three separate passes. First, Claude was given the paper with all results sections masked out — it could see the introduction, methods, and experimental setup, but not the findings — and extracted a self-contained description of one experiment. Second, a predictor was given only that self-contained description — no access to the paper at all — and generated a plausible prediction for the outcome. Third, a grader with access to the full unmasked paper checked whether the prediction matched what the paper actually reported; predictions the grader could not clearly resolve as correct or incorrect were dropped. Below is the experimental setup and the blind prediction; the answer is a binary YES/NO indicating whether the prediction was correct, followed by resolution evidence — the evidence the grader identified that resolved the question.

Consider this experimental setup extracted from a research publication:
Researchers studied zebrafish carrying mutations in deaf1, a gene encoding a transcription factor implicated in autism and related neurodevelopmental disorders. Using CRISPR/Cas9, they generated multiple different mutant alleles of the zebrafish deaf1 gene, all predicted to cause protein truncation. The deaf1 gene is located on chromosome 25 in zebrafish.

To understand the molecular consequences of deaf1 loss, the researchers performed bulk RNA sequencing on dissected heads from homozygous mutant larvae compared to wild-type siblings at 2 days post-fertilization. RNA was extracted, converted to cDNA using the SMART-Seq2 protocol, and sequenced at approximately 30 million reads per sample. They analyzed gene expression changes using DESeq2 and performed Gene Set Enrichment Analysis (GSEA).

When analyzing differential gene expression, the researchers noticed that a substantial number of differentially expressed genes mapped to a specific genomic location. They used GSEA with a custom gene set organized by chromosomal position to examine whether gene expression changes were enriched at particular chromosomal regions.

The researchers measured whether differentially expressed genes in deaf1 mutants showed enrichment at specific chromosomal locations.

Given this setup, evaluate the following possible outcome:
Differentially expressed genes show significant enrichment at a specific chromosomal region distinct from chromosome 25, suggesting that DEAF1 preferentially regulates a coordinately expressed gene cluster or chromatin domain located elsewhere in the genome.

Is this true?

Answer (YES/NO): NO